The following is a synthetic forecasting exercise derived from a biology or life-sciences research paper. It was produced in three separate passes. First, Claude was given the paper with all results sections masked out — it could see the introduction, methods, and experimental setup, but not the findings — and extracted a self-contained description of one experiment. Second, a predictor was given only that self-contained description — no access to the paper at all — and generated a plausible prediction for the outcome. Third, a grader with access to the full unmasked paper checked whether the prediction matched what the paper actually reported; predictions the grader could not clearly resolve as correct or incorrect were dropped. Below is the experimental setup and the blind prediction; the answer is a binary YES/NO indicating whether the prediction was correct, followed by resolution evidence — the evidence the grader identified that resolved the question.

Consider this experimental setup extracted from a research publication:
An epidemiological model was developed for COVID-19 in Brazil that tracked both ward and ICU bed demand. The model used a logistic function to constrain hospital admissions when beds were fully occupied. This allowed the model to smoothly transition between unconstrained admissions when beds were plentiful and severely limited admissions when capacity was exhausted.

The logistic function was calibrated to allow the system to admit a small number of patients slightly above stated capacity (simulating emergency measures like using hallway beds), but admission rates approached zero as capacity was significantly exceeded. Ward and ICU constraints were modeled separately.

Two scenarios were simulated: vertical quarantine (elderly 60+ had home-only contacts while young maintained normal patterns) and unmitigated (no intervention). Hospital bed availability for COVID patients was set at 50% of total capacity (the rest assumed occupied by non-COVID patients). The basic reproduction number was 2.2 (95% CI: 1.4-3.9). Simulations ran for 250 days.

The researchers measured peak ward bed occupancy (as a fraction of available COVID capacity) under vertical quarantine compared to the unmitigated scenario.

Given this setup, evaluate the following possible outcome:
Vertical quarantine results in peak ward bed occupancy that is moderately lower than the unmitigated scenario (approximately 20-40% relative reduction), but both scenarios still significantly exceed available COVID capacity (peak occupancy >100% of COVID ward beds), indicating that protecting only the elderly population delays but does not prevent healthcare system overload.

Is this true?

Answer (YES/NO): NO